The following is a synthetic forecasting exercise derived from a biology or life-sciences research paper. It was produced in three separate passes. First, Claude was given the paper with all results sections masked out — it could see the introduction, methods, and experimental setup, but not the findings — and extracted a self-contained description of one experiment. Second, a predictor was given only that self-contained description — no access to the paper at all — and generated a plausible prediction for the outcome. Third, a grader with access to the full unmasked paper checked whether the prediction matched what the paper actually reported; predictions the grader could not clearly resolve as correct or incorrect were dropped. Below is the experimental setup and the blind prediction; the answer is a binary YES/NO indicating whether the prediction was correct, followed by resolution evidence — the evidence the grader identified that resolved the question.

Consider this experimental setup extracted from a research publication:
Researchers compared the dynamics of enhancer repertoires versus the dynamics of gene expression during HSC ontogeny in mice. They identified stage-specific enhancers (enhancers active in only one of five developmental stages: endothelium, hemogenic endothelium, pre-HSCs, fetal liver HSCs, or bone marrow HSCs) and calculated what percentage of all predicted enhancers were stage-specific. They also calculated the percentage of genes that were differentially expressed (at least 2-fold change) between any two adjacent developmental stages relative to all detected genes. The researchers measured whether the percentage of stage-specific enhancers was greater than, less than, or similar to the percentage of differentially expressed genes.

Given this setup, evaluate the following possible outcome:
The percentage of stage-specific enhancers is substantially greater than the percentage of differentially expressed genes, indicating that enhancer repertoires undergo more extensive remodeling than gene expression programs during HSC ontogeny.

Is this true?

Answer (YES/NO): YES